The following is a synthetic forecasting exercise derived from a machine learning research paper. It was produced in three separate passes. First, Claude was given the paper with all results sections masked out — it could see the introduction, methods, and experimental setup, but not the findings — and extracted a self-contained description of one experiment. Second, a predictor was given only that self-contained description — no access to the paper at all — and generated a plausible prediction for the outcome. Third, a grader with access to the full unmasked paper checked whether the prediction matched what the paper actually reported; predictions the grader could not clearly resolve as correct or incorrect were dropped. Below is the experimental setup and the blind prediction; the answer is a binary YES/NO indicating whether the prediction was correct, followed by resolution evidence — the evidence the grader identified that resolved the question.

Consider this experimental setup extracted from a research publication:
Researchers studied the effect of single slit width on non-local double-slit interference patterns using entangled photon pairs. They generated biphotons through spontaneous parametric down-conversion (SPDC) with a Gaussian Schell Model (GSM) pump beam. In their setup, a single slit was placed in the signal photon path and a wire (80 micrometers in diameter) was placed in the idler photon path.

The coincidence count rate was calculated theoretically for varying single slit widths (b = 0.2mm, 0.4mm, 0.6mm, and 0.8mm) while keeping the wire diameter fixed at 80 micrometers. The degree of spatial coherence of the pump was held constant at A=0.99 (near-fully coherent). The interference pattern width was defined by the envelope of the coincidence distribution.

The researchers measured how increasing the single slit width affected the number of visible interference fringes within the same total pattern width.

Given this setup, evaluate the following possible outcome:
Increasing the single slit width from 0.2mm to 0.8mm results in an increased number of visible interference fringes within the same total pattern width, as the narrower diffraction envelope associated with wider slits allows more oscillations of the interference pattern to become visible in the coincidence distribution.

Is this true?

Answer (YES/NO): YES